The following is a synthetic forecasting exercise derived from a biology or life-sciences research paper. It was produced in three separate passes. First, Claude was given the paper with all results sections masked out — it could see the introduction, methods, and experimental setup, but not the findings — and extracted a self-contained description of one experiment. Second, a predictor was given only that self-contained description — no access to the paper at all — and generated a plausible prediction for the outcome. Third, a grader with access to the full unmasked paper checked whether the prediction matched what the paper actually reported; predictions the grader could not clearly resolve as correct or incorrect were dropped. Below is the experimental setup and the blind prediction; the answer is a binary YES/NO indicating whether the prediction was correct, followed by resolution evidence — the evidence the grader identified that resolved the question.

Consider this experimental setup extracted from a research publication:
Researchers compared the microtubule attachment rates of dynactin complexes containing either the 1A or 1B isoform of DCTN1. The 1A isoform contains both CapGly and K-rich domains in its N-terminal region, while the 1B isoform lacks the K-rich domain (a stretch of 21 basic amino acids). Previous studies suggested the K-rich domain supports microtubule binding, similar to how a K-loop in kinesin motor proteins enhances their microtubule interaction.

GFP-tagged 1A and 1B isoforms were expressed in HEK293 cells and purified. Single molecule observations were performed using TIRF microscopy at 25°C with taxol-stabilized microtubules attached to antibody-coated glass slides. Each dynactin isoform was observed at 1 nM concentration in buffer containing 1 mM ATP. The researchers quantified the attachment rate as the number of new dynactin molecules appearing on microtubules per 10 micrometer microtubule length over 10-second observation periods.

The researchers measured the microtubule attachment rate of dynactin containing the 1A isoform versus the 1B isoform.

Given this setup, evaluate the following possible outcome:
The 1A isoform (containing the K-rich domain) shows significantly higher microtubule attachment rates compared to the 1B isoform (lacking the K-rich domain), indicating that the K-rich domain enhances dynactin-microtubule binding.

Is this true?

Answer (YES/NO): YES